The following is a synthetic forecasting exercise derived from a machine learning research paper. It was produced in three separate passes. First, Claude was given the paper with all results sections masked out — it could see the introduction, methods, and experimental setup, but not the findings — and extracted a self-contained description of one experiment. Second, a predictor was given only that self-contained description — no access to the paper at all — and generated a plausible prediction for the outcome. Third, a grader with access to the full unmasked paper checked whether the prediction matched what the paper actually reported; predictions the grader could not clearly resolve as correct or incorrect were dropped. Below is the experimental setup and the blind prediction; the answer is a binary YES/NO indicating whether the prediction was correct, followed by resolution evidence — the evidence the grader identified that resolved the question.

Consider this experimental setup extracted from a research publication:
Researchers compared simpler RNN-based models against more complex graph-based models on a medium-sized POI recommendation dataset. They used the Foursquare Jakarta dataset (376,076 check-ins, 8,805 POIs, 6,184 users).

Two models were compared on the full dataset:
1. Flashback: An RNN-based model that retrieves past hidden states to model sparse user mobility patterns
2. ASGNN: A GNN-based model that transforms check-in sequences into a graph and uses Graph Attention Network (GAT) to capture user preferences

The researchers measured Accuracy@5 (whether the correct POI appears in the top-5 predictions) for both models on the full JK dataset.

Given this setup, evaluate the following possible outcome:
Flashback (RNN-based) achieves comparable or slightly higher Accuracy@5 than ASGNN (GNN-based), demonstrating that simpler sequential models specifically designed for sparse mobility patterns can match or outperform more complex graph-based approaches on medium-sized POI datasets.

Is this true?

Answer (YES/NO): NO